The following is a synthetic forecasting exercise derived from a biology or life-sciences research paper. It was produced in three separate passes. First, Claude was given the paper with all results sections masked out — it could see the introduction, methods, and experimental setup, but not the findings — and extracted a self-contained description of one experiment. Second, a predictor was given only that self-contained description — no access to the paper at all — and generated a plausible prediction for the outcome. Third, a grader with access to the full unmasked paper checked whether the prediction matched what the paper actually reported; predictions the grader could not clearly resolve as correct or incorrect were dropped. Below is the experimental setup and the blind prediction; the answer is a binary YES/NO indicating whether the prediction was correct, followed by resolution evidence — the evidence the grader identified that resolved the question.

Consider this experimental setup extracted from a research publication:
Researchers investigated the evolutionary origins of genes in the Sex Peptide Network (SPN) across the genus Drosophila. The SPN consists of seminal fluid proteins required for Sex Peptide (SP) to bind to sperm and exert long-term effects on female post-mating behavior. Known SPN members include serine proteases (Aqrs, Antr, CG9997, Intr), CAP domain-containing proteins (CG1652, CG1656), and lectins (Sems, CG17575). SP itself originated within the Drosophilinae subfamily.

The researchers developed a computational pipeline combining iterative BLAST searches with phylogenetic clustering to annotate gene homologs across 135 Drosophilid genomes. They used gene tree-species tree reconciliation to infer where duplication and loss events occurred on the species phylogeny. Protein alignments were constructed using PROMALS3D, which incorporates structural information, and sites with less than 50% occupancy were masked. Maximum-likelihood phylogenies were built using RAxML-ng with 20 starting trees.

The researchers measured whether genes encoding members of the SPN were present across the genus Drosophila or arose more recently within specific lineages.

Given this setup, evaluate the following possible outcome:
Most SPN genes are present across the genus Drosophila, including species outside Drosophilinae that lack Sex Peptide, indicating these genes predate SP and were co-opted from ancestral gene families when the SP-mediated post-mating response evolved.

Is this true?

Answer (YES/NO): YES